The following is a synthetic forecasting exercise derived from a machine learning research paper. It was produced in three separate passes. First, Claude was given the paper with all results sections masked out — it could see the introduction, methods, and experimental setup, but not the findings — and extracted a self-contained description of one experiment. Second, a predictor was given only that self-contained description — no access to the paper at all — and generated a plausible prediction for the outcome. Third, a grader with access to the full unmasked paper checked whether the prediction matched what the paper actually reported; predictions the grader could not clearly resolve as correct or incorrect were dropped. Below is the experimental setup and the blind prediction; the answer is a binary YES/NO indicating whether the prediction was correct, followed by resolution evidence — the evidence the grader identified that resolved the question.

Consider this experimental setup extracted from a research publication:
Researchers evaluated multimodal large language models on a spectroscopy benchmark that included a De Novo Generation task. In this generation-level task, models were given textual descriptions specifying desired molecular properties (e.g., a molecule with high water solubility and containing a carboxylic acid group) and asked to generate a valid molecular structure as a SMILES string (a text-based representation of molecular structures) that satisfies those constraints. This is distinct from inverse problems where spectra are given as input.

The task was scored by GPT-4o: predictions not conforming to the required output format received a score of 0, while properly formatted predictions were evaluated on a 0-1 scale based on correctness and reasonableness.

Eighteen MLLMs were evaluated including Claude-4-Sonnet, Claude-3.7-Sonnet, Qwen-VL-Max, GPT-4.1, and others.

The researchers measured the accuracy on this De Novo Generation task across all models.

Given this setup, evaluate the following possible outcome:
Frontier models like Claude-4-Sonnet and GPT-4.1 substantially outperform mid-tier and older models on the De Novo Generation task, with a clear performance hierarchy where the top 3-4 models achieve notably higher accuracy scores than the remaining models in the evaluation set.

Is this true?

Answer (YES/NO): NO